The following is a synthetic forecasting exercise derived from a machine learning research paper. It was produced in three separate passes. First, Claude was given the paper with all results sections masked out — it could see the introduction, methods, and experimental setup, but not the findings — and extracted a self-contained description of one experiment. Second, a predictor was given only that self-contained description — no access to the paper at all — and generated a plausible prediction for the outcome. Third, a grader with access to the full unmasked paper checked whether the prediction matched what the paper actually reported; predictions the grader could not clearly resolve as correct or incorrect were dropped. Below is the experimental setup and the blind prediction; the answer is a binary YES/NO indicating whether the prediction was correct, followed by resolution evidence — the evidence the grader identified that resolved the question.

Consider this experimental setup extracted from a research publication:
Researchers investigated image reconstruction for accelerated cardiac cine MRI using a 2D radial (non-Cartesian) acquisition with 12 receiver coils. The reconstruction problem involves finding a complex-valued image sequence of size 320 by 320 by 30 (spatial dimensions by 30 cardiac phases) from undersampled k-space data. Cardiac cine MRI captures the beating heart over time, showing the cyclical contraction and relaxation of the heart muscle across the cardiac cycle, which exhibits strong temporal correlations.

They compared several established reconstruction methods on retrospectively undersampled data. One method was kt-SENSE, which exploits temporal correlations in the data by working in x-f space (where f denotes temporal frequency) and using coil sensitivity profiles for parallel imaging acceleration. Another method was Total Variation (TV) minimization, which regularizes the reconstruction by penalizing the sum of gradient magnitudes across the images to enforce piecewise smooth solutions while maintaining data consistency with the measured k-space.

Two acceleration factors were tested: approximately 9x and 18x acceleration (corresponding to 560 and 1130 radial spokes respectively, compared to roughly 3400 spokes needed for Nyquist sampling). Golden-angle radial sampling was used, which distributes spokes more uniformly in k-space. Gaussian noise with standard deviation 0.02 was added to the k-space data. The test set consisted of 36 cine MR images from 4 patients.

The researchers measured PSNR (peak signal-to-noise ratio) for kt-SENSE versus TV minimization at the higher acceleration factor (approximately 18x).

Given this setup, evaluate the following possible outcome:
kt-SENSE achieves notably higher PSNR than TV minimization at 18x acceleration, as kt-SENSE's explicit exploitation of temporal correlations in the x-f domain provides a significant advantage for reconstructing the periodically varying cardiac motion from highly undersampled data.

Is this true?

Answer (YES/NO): YES